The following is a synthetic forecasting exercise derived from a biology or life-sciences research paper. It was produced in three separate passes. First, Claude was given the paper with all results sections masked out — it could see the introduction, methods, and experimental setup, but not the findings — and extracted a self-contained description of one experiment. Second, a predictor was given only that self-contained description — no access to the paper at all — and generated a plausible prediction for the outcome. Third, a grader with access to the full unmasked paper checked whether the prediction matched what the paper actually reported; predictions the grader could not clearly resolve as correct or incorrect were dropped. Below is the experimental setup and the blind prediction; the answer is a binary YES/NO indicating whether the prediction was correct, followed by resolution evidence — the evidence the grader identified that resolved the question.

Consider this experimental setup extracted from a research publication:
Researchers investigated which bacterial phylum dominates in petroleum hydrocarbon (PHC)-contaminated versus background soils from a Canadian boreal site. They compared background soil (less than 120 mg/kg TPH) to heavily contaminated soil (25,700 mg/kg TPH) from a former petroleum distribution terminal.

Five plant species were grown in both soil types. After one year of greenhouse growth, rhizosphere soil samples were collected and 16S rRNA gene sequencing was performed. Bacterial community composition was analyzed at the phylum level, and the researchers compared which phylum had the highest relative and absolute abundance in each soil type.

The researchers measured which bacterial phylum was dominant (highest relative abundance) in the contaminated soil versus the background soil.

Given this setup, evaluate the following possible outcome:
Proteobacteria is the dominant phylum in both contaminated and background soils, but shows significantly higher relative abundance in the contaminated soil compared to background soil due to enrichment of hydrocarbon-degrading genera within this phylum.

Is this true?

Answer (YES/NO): NO